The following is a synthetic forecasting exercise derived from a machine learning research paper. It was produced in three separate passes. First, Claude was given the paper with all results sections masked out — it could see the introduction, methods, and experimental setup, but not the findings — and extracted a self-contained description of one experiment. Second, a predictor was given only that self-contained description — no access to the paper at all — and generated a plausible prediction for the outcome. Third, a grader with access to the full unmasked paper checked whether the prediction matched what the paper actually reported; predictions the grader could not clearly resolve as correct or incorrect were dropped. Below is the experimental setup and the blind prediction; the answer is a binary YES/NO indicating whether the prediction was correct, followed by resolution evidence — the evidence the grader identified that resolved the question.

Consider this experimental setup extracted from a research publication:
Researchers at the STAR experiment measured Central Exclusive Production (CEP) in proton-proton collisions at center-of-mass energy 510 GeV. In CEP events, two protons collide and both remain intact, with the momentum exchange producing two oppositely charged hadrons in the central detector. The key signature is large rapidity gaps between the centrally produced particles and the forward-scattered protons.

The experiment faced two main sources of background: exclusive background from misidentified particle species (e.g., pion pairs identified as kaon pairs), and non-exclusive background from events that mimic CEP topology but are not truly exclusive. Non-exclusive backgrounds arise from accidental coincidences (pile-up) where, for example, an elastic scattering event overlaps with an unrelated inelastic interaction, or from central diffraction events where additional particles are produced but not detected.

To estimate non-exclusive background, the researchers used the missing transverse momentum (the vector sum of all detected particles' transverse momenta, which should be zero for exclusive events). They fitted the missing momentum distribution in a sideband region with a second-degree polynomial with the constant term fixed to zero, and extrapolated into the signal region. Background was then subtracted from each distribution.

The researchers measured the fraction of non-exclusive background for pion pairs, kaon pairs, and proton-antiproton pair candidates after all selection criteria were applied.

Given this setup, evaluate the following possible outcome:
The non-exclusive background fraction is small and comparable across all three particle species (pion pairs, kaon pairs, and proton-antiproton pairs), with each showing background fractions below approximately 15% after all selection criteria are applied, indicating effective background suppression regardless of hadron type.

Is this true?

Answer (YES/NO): NO